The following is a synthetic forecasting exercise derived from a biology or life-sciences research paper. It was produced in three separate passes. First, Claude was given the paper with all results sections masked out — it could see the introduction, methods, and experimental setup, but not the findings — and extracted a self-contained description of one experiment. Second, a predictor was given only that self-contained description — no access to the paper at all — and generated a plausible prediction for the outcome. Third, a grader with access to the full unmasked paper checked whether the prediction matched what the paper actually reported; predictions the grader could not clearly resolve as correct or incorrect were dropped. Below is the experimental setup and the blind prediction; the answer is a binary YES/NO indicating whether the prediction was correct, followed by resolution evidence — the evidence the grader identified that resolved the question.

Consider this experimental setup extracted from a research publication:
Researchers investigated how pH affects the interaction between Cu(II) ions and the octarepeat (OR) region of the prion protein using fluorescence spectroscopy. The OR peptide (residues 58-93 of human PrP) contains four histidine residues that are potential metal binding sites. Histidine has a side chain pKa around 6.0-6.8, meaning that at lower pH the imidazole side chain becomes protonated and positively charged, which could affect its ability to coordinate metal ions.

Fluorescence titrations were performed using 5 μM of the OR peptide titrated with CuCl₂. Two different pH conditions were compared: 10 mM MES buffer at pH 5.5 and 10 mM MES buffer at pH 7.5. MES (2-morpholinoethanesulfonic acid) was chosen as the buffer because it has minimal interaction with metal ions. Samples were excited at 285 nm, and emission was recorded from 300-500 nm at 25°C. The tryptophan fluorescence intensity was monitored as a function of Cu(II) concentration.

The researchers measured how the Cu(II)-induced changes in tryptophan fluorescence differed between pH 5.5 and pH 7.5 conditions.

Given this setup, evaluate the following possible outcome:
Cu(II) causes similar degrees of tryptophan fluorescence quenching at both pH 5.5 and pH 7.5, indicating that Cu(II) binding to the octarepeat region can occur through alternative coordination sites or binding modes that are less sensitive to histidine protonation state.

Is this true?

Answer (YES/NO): NO